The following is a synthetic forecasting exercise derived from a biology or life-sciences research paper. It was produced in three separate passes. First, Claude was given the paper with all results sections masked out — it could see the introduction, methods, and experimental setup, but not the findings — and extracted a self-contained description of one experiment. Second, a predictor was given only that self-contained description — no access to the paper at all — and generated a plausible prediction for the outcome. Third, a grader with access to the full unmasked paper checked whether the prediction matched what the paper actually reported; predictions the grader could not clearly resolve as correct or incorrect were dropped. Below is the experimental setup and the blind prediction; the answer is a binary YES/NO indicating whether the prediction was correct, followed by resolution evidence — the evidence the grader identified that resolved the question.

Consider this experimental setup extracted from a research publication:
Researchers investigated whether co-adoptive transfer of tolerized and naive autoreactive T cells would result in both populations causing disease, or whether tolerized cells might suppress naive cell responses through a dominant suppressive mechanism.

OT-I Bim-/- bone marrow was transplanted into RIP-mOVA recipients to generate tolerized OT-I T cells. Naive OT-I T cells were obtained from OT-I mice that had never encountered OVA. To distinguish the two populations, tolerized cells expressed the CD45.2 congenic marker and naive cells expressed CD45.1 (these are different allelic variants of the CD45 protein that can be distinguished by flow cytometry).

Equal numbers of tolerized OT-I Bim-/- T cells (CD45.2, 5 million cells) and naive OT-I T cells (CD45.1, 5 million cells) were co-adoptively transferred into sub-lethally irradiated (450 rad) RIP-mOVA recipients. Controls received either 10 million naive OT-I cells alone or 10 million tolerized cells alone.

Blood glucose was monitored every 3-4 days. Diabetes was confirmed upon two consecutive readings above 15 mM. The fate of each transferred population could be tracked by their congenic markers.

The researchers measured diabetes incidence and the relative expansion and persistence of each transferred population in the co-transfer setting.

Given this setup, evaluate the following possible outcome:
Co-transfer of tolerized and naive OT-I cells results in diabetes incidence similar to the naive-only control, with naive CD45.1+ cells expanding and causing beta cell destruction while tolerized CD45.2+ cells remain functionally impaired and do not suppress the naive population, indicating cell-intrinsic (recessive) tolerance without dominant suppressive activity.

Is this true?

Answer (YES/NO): YES